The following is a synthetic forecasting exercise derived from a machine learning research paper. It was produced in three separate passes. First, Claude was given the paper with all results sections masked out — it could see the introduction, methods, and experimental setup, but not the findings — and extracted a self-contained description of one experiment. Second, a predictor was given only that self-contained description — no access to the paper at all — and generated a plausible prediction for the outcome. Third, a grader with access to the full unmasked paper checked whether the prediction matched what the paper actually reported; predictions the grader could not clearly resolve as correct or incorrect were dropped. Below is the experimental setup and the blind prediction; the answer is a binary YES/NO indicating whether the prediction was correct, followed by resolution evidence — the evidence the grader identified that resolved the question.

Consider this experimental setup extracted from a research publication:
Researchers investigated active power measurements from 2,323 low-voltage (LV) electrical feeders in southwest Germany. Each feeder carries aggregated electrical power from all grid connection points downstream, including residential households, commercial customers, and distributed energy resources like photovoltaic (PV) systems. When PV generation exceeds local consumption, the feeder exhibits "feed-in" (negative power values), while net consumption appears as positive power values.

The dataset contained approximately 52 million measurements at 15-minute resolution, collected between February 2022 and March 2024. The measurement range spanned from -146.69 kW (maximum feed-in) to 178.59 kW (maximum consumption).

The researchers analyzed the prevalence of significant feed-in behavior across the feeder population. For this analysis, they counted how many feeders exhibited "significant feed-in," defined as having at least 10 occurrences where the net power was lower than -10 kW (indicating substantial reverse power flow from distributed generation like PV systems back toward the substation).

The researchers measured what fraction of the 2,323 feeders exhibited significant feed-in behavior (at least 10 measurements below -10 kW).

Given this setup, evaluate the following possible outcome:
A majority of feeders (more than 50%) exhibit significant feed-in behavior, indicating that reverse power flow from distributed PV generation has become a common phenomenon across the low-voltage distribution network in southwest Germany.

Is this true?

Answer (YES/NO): NO